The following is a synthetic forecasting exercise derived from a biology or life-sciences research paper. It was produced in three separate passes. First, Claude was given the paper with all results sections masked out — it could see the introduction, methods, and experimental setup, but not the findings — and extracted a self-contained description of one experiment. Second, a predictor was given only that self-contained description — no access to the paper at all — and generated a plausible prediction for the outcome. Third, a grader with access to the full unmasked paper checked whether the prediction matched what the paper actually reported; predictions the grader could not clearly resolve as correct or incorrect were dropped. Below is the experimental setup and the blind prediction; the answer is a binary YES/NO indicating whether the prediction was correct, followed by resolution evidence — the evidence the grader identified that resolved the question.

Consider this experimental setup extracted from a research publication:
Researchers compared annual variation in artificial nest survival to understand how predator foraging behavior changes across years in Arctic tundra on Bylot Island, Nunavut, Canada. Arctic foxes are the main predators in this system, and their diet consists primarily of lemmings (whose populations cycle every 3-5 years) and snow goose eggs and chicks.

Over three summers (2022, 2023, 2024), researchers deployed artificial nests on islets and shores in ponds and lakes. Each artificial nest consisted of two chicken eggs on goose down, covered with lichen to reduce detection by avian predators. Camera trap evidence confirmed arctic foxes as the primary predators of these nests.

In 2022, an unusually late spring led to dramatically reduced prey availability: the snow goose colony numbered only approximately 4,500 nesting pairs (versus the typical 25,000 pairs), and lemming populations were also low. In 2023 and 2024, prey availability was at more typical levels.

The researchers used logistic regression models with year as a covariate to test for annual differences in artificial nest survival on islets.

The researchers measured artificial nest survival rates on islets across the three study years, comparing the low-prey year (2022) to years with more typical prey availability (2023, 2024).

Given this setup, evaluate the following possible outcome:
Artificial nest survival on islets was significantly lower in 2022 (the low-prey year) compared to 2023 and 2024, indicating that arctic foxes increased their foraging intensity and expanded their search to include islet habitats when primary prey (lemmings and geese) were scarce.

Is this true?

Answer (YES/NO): YES